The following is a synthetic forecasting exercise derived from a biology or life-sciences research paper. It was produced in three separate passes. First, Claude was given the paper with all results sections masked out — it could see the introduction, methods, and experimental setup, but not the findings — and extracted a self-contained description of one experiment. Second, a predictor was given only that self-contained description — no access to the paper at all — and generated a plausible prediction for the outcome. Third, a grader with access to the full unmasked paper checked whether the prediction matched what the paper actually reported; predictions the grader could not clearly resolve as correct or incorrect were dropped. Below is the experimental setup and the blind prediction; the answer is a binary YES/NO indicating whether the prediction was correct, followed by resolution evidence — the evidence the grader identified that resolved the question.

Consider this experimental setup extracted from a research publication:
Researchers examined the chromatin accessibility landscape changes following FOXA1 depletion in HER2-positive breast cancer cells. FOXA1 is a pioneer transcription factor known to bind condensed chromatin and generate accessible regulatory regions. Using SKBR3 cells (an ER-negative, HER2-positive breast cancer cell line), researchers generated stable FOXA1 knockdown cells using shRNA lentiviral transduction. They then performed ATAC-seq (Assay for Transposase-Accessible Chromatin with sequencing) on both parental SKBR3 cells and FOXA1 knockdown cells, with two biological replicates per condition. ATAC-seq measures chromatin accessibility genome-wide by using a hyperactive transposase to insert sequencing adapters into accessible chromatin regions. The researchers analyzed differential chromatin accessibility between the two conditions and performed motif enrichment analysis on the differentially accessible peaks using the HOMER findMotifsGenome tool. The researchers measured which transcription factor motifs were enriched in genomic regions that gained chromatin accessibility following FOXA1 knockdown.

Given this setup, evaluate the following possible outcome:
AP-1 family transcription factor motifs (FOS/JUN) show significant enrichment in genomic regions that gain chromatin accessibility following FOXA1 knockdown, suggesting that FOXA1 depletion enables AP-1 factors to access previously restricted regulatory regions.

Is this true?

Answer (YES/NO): NO